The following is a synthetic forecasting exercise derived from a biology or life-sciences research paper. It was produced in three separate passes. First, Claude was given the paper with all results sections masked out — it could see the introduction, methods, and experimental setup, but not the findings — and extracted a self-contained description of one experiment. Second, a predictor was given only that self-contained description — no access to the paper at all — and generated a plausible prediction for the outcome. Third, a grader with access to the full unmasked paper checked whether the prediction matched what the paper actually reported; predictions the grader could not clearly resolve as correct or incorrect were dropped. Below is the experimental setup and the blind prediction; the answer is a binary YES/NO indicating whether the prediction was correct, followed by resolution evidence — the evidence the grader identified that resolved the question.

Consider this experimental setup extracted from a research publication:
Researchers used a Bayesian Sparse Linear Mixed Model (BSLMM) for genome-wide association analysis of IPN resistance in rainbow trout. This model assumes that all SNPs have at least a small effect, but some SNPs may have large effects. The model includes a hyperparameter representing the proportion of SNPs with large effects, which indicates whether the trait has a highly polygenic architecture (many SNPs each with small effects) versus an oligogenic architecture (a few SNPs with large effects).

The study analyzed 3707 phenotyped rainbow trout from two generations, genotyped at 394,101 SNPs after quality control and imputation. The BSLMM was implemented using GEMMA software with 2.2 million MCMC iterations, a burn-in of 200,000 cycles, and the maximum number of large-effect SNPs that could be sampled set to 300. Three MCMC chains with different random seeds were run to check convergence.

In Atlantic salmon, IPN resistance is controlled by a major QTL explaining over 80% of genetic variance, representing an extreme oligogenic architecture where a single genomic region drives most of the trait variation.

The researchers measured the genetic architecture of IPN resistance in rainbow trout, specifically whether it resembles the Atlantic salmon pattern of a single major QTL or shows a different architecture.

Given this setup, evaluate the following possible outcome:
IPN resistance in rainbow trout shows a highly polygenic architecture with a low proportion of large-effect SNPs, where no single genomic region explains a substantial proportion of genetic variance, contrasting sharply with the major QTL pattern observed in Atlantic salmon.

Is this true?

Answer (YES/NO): NO